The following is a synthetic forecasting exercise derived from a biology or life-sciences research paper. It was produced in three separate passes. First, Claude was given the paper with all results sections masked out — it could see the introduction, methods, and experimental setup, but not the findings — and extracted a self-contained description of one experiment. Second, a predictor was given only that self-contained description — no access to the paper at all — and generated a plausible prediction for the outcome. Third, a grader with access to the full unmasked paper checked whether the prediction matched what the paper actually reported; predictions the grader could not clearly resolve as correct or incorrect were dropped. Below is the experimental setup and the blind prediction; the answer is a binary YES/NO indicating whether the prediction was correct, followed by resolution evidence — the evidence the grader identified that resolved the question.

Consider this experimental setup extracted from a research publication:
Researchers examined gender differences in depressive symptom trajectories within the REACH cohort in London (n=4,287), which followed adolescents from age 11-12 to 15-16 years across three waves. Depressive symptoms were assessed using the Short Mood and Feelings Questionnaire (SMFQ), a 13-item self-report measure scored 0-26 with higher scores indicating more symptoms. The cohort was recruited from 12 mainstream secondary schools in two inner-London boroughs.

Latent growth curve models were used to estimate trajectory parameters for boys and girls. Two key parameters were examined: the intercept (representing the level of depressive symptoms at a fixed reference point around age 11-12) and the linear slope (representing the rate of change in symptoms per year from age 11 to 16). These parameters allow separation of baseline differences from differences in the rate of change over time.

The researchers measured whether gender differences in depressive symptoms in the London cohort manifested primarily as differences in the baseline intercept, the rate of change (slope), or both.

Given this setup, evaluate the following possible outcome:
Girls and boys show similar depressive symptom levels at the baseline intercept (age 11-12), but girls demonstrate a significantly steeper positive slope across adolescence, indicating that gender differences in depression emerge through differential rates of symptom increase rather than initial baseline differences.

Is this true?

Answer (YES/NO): NO